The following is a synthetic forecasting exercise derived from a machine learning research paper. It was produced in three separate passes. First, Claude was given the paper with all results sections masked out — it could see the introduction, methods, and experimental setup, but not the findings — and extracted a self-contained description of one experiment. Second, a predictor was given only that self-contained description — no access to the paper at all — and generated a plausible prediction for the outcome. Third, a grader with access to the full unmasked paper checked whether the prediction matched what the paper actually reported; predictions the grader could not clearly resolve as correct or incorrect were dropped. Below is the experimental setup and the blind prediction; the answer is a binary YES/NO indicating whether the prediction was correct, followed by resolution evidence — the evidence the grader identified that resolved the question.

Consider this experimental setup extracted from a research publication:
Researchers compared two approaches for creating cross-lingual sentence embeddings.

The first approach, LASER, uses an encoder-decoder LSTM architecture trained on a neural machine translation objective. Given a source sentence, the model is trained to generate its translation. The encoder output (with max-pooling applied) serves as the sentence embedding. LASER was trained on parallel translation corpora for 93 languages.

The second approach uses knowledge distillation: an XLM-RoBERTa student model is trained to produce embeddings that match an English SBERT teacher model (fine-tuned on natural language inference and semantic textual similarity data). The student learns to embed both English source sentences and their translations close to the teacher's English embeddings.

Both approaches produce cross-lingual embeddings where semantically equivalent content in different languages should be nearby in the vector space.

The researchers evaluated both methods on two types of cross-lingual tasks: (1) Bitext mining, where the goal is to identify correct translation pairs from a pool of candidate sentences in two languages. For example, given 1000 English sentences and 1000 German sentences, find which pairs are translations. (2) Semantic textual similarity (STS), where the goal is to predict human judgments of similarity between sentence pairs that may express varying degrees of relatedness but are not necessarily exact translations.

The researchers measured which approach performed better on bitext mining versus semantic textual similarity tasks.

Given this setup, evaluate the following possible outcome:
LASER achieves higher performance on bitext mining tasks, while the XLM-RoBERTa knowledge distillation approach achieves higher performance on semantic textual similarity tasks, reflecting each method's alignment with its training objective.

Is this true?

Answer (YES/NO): YES